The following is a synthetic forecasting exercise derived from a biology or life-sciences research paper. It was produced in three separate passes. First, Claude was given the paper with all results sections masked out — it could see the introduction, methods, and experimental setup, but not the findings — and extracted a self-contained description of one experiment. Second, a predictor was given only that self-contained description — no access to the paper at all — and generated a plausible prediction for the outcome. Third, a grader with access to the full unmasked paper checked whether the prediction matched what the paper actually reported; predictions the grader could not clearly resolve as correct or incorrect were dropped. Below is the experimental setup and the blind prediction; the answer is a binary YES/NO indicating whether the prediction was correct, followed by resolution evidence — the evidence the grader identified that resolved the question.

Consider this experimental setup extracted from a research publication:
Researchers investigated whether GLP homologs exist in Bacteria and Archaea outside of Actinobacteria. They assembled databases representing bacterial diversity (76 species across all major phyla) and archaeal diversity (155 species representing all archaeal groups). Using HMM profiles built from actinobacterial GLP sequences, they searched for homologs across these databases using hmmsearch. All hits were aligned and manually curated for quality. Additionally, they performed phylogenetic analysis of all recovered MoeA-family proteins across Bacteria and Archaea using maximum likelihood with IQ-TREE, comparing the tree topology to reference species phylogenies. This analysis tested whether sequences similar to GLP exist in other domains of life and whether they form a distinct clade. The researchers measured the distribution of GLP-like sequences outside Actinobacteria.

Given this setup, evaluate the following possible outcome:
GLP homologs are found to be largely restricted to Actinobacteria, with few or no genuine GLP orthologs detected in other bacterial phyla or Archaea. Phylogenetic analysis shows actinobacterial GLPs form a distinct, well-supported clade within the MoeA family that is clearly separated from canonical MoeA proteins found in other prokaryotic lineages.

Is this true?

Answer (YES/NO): YES